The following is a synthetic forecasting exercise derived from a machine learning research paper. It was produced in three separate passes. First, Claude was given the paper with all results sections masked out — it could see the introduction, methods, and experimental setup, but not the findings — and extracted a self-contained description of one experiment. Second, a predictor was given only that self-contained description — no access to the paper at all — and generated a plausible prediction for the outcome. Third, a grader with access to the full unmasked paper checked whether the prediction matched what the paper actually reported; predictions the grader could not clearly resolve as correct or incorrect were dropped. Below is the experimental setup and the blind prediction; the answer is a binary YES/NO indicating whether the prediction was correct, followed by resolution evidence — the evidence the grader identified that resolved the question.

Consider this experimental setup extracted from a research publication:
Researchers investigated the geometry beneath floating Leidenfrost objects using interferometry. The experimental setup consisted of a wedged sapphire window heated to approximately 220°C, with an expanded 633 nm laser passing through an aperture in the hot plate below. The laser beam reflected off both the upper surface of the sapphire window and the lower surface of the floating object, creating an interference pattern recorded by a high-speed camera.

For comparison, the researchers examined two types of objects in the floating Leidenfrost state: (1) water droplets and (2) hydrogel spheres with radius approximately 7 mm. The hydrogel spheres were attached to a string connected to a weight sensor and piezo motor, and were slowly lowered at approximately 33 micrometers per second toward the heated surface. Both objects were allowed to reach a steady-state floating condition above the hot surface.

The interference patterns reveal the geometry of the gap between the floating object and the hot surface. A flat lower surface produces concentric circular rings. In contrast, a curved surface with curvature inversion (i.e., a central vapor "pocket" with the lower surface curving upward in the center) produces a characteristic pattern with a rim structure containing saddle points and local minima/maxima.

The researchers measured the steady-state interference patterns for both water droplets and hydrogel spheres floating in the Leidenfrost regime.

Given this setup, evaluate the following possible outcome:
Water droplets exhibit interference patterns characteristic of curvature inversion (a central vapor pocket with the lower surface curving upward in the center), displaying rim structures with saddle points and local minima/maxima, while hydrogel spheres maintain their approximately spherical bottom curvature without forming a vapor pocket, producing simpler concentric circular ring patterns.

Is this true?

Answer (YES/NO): NO